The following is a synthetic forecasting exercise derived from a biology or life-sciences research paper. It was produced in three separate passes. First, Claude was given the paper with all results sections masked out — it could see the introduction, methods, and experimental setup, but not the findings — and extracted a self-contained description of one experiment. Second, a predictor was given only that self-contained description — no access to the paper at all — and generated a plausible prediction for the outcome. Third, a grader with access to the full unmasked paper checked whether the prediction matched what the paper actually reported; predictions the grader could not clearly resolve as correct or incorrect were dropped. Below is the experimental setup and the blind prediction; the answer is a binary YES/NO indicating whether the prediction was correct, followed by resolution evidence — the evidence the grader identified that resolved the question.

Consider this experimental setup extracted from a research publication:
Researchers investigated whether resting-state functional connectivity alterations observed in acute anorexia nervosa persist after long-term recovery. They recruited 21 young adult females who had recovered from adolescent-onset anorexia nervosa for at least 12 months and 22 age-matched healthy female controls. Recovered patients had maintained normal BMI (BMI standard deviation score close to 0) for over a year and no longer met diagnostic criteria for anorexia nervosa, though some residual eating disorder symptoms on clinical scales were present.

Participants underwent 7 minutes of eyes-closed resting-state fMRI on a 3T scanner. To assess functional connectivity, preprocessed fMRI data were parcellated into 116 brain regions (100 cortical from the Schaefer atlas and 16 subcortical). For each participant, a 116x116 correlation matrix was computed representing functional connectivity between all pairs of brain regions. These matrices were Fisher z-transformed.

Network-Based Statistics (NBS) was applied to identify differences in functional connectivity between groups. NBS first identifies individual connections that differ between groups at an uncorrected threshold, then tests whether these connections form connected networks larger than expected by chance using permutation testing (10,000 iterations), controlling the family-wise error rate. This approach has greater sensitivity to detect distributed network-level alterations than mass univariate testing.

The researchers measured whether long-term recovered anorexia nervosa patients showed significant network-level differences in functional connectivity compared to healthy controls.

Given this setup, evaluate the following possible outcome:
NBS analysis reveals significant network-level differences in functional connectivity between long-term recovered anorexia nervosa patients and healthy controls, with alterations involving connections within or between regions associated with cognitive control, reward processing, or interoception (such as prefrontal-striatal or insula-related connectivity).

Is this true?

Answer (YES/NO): NO